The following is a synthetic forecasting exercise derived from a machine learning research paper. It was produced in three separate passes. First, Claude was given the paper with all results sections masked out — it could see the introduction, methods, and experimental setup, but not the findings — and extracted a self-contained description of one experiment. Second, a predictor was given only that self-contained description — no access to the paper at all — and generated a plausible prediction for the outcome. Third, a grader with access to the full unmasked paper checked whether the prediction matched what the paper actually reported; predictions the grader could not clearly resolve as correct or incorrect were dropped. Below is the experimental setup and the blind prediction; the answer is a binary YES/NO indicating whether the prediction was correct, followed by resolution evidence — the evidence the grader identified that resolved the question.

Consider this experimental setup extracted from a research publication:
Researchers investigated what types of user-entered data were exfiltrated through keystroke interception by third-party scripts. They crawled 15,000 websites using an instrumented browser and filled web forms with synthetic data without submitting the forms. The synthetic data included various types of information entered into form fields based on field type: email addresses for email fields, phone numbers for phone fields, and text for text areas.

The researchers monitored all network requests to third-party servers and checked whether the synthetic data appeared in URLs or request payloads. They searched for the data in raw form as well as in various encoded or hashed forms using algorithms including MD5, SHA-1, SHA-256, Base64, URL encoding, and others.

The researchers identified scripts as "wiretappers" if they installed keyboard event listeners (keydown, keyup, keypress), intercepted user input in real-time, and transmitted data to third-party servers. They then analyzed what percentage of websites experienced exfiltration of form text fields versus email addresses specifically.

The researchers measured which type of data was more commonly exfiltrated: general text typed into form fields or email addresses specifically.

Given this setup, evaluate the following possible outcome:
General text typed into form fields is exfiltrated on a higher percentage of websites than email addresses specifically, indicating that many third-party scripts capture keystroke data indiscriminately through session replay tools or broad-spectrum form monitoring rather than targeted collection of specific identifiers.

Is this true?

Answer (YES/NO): YES